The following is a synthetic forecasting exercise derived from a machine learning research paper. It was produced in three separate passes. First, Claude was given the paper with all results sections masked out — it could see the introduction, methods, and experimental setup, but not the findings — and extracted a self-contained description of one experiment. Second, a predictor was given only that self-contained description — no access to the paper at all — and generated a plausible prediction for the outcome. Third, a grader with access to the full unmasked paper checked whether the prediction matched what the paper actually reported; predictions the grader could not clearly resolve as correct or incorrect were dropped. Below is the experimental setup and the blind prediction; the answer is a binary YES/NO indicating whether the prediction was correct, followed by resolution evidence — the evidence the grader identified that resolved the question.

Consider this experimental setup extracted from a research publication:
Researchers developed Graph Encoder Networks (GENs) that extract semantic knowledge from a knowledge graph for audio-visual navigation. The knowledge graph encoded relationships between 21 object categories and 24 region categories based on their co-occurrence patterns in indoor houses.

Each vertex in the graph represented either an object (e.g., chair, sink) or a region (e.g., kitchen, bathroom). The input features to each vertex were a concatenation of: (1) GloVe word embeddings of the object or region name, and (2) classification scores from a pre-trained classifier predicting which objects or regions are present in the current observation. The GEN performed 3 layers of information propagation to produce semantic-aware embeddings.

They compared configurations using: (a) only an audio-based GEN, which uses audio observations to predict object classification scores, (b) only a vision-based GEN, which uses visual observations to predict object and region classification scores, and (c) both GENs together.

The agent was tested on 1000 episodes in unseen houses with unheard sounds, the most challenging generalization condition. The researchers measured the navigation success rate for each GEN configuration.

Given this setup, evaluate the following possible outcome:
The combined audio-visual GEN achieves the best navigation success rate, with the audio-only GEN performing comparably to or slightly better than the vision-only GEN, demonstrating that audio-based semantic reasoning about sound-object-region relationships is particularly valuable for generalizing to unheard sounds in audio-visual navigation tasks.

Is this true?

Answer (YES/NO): NO